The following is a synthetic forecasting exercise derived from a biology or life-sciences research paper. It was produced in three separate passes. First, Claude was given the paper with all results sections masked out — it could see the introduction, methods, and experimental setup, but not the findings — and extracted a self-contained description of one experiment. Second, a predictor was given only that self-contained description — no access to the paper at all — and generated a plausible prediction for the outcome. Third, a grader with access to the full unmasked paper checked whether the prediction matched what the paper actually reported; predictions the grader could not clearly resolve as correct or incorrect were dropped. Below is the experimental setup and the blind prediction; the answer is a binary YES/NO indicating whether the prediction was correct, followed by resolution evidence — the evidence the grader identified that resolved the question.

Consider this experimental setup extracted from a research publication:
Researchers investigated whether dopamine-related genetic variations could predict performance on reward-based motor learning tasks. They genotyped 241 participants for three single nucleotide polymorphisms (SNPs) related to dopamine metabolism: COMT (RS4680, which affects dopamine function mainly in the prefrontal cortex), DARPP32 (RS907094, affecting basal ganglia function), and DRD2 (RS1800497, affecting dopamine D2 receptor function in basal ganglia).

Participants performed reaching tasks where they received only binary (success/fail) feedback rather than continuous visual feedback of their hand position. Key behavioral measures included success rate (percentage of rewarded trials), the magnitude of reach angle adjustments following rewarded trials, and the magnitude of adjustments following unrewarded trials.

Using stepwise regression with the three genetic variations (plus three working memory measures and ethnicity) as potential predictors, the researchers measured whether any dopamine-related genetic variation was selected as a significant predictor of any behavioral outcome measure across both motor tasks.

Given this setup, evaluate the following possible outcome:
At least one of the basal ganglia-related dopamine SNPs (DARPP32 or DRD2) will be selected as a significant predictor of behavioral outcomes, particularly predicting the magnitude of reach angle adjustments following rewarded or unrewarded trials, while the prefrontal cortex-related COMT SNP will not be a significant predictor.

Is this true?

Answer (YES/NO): NO